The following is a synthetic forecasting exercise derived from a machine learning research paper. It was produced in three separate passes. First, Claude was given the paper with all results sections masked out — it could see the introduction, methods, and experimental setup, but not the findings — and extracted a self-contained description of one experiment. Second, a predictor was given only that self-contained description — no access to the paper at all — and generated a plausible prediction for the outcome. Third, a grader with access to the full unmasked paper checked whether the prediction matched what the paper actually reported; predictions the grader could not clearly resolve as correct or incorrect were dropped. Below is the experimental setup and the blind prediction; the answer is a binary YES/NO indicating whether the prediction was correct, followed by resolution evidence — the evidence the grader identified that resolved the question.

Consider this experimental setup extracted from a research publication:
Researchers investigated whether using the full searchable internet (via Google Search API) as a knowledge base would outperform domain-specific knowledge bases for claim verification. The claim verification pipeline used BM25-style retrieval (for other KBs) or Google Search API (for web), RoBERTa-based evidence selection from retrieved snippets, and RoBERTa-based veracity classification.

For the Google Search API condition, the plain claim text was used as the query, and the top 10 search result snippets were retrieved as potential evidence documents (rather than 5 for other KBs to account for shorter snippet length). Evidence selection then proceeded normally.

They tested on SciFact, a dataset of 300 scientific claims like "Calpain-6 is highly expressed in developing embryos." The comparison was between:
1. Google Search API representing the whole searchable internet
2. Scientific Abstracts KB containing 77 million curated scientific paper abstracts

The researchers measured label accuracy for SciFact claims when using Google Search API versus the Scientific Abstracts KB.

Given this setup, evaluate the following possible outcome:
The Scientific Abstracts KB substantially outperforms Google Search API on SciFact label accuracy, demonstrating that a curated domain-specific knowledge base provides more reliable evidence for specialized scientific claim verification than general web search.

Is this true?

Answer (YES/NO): YES